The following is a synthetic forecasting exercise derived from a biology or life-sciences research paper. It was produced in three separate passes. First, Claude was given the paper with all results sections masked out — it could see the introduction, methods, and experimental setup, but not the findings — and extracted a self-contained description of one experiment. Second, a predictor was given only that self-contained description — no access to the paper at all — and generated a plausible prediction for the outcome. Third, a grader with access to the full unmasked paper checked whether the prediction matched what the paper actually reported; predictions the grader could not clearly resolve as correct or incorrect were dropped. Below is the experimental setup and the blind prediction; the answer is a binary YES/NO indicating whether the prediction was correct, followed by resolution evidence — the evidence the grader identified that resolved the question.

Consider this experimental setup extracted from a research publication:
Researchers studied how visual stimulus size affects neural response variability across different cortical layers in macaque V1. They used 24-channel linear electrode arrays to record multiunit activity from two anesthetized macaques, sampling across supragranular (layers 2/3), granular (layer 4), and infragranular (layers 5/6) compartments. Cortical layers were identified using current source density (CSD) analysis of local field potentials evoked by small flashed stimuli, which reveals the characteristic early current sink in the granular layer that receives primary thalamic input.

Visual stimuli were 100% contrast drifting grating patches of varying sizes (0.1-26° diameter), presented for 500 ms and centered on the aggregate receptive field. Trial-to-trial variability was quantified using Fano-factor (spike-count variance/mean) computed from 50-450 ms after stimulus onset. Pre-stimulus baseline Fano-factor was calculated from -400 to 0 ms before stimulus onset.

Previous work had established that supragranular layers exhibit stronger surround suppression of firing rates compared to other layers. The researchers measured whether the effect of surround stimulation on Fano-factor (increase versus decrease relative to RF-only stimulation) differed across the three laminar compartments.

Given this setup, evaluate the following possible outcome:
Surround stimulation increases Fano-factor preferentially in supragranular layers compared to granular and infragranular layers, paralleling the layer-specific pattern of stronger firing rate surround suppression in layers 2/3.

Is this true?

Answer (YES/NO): YES